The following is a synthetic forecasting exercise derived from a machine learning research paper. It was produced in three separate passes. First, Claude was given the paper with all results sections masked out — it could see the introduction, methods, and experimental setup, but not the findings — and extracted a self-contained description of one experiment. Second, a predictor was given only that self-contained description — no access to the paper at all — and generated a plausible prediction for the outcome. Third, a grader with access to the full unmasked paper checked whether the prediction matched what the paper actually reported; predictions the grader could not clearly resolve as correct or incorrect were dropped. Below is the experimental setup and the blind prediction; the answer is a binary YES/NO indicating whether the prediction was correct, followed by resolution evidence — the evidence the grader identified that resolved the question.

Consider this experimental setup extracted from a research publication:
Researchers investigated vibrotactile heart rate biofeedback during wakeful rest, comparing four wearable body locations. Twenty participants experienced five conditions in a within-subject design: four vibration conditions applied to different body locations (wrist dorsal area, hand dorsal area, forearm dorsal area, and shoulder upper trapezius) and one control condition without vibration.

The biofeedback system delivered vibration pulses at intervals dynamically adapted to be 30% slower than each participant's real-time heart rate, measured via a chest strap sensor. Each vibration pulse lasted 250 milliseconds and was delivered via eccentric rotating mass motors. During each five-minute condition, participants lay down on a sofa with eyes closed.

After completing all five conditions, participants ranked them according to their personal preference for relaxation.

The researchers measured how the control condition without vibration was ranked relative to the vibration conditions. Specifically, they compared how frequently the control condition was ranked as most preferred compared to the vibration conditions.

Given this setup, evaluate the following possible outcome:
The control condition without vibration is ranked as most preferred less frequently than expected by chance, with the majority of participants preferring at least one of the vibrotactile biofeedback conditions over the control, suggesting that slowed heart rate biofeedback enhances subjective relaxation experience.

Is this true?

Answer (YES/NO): YES